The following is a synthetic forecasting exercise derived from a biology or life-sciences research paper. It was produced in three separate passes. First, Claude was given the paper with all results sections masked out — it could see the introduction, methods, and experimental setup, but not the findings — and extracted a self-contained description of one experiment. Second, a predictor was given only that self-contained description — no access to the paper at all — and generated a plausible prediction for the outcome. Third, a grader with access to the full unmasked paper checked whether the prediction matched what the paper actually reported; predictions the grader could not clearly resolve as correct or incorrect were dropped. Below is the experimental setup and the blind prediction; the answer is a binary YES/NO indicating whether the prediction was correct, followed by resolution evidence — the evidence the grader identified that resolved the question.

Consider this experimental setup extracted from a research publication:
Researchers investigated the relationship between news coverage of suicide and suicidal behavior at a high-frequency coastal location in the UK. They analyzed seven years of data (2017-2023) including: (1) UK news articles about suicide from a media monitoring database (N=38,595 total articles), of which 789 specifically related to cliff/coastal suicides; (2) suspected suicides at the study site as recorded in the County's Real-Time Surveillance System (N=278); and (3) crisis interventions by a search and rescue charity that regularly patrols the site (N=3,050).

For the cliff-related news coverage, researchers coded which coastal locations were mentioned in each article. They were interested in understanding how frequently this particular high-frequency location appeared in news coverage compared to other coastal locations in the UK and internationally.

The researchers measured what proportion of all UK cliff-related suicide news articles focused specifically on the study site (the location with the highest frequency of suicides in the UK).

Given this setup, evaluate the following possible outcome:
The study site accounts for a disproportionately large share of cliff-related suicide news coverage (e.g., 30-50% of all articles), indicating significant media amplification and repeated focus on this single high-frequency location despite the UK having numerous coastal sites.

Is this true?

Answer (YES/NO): NO